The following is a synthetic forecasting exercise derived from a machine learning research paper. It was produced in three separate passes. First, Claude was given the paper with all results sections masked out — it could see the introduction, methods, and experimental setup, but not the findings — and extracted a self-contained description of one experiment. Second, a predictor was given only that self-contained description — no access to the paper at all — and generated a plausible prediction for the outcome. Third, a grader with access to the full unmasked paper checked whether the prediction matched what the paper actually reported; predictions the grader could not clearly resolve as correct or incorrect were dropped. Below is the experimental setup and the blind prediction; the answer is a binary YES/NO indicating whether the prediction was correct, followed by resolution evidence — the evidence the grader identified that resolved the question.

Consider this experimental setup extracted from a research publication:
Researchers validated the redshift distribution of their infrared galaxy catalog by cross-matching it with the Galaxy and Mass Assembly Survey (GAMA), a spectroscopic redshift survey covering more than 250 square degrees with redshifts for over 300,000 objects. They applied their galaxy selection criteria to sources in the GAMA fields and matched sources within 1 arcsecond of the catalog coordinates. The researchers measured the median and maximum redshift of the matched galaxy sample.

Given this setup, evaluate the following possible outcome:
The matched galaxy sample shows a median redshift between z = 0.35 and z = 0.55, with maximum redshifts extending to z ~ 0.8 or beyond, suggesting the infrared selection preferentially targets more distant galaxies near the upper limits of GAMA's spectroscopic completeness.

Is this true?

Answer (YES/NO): NO